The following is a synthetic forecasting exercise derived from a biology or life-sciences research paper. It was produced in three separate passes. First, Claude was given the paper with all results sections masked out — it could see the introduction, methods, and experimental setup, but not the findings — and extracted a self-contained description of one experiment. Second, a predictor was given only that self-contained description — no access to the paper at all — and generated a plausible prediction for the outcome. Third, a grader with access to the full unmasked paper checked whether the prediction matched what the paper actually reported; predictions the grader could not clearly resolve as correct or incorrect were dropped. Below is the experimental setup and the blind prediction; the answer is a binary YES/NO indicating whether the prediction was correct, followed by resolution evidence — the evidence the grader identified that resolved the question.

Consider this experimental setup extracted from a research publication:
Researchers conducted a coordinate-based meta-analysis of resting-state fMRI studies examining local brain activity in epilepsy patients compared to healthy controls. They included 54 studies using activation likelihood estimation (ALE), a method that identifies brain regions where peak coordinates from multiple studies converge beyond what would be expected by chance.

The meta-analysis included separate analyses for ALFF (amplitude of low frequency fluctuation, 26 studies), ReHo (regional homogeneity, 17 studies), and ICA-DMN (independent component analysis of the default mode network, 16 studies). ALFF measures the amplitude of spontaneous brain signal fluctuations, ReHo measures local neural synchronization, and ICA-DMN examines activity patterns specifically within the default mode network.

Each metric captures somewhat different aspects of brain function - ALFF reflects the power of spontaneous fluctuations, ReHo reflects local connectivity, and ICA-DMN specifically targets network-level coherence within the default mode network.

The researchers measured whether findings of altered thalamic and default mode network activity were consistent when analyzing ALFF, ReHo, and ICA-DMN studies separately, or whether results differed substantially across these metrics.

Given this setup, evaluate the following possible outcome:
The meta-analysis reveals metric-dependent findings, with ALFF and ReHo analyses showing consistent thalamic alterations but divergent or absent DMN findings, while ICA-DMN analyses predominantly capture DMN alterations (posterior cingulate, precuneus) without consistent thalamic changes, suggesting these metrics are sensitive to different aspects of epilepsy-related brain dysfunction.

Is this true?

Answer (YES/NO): NO